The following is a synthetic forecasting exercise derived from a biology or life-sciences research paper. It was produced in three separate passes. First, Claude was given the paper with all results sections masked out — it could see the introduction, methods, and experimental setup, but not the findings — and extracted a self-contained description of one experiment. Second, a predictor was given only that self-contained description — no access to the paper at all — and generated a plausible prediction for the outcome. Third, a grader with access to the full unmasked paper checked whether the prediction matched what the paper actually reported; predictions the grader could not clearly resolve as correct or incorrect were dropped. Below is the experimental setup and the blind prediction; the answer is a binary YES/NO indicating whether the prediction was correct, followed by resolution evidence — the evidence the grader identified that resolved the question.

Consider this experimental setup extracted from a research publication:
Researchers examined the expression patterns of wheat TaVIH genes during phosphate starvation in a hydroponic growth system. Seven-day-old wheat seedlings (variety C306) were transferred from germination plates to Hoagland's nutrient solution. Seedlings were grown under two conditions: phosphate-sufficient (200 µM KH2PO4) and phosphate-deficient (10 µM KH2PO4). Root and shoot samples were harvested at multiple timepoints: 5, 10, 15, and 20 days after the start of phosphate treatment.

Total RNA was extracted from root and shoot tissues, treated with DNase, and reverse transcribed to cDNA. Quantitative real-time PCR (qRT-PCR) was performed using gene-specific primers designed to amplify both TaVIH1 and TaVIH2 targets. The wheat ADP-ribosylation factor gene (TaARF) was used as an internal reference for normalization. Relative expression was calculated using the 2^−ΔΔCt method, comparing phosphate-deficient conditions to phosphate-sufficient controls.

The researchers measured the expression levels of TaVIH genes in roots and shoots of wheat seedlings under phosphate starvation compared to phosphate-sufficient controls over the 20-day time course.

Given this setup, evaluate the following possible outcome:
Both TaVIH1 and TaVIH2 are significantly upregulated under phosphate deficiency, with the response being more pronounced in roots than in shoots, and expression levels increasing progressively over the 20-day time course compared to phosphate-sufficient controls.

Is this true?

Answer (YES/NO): NO